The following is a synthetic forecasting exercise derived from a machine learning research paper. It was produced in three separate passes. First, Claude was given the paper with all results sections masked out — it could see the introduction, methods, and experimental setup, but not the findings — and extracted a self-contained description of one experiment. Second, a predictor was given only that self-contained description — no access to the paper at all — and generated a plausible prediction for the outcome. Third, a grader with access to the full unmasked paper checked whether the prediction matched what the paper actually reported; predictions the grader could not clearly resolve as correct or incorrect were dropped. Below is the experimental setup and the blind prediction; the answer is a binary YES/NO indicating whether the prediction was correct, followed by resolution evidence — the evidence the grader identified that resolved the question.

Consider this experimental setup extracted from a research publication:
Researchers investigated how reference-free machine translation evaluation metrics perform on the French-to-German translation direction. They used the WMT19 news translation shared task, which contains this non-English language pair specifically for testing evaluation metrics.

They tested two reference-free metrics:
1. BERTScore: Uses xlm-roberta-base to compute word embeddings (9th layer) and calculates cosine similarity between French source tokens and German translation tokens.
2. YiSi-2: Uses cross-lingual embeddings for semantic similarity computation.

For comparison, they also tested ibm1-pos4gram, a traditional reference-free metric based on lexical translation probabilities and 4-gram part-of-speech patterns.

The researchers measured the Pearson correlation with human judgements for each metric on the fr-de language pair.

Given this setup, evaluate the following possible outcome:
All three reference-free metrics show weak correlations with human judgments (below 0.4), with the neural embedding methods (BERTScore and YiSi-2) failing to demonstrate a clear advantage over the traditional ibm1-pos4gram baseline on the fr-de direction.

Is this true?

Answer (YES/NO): NO